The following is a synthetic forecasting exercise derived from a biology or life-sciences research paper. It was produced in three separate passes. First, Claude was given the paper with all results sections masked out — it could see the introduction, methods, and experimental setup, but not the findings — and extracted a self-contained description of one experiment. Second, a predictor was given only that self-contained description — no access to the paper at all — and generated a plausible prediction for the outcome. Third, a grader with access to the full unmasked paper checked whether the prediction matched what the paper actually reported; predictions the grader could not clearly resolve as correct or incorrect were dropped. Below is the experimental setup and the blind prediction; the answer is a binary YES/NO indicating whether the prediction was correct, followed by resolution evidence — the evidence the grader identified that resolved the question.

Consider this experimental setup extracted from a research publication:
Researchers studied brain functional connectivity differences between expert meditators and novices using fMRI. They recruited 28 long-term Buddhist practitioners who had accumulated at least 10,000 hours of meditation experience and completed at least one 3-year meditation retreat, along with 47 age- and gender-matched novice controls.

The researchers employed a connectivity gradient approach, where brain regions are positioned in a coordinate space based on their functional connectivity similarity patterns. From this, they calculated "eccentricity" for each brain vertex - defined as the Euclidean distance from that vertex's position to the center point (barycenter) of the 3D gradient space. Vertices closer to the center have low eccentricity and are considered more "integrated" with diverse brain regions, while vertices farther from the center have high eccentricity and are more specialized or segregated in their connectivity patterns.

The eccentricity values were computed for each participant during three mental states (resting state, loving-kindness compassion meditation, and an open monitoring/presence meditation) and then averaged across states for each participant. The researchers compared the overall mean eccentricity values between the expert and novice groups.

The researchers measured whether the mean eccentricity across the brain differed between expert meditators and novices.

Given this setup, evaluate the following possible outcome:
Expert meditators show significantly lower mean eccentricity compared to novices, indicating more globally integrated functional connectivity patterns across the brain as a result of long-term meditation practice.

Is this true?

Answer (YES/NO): NO